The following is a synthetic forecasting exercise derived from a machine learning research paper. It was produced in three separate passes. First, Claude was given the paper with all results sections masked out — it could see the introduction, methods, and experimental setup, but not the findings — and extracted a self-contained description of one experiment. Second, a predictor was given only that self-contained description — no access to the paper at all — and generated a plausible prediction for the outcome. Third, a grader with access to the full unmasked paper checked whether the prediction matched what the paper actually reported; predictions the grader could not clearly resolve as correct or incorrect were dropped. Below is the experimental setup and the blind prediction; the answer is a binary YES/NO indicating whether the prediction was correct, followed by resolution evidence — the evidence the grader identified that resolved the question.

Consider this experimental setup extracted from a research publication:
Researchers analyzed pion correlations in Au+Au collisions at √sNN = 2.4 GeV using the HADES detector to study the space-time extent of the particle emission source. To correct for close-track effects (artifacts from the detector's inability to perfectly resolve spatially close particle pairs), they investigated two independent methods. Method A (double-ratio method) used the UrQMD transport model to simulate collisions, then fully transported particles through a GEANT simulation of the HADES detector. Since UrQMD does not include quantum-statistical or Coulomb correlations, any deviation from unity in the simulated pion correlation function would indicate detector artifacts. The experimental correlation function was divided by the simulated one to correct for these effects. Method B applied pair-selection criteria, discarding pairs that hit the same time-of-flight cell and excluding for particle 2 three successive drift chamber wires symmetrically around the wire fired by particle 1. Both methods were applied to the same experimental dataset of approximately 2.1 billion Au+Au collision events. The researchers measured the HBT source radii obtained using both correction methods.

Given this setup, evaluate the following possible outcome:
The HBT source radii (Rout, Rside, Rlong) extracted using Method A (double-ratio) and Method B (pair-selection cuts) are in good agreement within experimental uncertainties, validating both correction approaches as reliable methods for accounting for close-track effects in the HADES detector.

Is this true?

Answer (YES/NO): YES